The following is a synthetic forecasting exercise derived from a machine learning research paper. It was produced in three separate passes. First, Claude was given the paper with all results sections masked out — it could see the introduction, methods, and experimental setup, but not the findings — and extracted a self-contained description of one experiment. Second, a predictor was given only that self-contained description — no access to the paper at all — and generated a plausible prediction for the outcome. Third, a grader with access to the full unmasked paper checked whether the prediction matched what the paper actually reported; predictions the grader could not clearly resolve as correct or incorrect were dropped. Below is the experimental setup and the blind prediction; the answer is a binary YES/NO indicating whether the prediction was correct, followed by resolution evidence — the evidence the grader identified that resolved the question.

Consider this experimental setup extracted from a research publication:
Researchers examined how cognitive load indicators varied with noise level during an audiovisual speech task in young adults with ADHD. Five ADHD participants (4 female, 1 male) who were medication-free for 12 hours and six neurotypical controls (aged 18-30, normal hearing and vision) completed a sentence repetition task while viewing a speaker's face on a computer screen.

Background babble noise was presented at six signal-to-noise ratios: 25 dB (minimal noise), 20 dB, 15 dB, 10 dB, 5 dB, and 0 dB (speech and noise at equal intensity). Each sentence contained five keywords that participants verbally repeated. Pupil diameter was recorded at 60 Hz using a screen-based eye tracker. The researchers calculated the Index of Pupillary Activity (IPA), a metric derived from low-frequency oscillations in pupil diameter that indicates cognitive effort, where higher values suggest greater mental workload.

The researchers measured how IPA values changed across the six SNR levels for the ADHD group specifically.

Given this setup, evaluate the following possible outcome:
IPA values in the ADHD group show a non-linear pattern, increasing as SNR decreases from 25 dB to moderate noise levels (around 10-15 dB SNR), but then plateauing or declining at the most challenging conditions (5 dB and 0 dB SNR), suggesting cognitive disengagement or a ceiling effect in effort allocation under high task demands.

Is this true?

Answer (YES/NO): NO